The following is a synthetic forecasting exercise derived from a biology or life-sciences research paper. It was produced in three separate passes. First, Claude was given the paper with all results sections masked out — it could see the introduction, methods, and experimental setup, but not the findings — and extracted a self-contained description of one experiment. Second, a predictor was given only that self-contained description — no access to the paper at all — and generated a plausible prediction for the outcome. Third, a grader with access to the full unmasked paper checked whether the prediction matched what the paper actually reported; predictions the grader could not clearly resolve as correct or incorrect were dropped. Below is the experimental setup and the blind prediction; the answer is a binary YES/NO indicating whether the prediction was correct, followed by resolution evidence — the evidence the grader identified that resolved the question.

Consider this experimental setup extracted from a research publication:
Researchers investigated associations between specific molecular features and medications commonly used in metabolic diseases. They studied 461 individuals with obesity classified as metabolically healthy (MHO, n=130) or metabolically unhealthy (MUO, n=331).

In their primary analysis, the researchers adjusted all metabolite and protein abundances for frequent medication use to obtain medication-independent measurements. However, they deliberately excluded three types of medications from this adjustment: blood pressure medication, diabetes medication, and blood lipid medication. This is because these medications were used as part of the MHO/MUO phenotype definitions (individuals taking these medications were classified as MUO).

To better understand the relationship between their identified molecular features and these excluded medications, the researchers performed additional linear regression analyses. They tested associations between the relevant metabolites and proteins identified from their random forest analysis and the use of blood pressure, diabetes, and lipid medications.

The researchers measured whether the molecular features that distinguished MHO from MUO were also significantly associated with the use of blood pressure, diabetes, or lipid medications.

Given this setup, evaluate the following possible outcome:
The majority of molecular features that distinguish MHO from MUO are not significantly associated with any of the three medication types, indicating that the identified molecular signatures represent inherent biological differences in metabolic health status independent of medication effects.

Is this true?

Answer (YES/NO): NO